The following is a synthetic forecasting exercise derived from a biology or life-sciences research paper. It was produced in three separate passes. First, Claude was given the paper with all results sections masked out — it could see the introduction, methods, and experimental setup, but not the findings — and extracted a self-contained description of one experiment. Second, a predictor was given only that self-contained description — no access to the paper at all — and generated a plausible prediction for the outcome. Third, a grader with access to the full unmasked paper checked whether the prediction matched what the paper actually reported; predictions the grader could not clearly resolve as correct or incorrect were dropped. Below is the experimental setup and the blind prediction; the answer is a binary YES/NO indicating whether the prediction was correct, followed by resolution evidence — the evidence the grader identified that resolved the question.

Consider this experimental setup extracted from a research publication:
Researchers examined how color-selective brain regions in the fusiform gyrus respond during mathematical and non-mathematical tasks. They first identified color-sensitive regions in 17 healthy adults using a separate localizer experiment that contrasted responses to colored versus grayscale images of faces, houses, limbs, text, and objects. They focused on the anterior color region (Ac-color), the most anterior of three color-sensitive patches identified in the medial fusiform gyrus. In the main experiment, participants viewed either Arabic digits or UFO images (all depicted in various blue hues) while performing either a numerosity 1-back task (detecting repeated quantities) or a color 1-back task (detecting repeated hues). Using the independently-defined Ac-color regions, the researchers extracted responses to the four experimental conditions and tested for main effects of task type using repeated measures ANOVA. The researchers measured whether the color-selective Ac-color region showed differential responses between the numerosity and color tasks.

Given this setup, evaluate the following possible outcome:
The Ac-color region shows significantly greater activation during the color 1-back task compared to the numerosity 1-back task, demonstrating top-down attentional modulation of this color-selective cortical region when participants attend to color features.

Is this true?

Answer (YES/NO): YES